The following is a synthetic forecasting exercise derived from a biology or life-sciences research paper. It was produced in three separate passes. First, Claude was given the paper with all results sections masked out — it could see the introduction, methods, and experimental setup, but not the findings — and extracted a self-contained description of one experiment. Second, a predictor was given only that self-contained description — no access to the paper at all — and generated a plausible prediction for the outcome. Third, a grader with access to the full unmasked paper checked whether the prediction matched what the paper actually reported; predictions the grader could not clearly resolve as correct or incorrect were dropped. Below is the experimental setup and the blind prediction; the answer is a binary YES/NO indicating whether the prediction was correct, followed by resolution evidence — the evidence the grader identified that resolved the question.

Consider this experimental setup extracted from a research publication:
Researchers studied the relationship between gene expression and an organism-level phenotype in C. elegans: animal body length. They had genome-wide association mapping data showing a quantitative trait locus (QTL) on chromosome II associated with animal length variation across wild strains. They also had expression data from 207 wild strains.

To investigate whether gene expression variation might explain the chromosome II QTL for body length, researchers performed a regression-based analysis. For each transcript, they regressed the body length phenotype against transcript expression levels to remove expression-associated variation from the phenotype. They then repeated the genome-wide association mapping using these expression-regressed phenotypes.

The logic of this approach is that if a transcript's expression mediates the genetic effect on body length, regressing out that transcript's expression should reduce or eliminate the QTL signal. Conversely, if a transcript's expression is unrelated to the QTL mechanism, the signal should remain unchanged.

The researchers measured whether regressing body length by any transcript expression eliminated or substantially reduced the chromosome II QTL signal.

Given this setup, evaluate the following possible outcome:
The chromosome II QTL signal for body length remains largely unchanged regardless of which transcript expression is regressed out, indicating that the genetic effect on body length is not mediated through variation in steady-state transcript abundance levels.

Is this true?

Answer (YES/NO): NO